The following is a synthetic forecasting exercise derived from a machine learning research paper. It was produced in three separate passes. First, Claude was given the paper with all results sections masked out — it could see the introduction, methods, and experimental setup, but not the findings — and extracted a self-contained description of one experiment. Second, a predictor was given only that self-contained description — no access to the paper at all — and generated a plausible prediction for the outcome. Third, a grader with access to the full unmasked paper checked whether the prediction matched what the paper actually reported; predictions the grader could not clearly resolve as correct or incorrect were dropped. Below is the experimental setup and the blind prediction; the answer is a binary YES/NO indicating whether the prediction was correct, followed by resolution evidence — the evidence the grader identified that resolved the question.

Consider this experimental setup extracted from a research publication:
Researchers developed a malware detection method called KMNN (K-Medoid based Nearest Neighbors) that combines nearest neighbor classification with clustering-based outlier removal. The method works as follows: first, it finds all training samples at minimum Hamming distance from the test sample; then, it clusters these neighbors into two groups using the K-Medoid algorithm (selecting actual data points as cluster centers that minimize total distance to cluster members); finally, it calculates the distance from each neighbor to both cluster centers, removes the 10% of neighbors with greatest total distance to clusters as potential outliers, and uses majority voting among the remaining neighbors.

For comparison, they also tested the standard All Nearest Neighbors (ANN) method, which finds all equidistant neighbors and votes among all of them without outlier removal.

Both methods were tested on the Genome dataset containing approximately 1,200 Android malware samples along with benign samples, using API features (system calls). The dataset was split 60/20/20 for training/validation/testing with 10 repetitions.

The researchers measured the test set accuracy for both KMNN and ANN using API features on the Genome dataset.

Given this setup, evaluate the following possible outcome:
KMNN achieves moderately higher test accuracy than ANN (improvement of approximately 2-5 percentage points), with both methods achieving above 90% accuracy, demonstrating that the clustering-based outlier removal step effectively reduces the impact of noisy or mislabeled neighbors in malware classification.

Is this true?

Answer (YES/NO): NO